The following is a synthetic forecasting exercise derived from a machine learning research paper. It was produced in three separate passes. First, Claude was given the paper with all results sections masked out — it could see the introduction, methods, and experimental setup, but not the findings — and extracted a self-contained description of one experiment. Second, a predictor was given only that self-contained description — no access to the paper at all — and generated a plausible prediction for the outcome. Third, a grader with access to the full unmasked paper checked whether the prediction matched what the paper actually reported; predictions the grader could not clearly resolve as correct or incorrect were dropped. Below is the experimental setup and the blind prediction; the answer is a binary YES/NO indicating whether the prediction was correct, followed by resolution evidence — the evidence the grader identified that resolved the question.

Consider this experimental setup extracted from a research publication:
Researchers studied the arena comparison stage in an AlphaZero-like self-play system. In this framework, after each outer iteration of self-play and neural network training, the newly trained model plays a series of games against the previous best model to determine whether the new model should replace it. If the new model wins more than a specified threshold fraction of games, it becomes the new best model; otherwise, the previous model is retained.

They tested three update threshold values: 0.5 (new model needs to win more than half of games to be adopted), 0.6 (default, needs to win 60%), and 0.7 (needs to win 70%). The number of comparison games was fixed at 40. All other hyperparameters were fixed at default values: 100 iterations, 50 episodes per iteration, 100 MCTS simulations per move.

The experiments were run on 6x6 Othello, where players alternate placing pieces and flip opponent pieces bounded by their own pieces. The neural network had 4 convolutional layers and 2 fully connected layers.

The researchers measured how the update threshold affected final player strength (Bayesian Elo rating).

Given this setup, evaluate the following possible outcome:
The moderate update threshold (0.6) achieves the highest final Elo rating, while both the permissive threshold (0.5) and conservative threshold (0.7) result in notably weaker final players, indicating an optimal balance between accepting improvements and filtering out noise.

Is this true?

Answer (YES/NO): NO